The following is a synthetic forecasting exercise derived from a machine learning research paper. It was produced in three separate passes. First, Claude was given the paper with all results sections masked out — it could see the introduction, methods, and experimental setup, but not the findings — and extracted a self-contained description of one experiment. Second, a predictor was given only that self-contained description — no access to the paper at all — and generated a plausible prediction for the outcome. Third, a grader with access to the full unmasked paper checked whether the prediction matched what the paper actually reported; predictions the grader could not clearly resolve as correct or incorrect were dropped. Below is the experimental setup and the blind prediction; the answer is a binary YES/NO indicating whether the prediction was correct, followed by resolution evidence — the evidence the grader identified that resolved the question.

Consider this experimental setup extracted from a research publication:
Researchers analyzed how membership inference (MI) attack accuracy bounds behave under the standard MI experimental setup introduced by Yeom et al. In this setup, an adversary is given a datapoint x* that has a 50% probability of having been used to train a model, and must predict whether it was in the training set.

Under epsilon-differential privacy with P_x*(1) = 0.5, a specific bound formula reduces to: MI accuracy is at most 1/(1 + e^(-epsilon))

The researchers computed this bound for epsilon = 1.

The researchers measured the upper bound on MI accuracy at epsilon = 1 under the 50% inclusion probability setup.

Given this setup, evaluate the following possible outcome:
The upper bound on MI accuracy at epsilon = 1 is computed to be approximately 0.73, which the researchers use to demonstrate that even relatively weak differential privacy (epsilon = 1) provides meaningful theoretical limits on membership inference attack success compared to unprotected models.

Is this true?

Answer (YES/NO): NO